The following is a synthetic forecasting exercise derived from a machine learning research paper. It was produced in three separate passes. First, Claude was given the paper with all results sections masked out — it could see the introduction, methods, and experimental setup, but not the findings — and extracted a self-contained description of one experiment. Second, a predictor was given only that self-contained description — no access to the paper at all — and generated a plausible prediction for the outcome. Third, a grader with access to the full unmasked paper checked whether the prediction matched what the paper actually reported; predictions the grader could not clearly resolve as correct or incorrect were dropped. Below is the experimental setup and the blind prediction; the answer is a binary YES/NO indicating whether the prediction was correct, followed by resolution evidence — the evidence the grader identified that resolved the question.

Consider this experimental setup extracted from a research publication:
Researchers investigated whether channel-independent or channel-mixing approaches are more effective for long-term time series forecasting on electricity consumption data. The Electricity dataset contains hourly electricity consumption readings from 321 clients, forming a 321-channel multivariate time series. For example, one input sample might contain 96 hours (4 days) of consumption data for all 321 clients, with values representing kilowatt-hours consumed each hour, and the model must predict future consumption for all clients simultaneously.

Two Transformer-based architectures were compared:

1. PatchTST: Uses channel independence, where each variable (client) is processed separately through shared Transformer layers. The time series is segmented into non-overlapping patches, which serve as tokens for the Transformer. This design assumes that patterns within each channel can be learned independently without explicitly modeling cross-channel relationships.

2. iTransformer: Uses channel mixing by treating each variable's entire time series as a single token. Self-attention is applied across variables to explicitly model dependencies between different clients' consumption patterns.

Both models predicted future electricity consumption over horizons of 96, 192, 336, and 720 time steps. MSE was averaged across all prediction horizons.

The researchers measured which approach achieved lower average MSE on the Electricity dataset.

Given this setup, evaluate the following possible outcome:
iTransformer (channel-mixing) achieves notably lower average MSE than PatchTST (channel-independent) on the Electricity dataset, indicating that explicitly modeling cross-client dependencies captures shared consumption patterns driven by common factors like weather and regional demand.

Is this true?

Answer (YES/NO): YES